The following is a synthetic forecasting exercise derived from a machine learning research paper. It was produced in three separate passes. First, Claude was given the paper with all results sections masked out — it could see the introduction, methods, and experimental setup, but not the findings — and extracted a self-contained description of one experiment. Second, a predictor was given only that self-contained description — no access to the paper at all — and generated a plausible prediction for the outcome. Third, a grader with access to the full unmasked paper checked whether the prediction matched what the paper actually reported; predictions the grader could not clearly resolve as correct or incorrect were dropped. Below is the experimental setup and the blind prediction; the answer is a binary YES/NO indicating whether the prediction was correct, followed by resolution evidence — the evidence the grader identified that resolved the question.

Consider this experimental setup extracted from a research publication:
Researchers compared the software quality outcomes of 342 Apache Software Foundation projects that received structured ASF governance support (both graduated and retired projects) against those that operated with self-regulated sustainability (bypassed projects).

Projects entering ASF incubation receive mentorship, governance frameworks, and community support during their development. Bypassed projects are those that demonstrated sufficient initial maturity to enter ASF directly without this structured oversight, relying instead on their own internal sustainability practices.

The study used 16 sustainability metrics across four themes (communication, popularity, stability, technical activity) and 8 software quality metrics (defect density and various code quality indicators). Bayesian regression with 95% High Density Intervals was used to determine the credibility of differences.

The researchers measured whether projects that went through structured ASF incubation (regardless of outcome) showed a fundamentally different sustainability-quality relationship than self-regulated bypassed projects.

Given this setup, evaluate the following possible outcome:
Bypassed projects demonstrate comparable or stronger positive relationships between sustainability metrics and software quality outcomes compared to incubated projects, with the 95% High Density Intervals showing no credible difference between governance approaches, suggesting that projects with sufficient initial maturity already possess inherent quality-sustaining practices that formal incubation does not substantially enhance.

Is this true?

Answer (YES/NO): NO